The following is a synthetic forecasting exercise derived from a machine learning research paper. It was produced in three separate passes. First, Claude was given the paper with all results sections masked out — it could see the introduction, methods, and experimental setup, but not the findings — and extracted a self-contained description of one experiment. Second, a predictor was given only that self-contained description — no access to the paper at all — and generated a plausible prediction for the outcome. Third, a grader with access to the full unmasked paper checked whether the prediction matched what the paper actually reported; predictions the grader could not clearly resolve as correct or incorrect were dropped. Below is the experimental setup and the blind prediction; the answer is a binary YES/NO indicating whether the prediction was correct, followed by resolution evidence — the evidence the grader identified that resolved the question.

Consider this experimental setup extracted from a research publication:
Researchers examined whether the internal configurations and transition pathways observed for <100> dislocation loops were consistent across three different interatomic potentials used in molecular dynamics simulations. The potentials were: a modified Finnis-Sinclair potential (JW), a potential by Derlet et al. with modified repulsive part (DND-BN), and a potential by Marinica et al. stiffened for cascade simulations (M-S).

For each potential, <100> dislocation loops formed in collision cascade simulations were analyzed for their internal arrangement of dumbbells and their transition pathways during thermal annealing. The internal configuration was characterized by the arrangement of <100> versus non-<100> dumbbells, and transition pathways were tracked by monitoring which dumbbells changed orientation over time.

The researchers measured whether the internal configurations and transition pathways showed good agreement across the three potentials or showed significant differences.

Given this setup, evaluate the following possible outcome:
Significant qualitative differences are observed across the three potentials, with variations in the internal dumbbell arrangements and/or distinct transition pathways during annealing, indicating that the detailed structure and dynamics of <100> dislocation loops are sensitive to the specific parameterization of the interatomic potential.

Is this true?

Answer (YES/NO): NO